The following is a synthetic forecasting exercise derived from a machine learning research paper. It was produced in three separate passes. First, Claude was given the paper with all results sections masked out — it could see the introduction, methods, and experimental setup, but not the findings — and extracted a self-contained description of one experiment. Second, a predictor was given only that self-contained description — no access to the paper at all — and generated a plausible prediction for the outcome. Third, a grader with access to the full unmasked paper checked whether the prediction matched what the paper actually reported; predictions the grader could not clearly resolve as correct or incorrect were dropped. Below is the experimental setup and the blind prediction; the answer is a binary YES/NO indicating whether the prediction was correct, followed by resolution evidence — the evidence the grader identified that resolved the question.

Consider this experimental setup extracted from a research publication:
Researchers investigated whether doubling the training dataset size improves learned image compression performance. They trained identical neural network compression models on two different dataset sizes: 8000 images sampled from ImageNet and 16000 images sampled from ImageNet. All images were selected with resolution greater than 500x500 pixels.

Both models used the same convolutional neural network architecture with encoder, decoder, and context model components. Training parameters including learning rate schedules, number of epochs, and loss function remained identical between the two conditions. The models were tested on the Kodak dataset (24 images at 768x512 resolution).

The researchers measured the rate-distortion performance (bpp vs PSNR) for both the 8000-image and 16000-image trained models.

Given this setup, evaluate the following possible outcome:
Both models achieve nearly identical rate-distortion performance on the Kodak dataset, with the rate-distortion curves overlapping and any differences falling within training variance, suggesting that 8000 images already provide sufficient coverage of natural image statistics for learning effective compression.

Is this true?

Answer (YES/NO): YES